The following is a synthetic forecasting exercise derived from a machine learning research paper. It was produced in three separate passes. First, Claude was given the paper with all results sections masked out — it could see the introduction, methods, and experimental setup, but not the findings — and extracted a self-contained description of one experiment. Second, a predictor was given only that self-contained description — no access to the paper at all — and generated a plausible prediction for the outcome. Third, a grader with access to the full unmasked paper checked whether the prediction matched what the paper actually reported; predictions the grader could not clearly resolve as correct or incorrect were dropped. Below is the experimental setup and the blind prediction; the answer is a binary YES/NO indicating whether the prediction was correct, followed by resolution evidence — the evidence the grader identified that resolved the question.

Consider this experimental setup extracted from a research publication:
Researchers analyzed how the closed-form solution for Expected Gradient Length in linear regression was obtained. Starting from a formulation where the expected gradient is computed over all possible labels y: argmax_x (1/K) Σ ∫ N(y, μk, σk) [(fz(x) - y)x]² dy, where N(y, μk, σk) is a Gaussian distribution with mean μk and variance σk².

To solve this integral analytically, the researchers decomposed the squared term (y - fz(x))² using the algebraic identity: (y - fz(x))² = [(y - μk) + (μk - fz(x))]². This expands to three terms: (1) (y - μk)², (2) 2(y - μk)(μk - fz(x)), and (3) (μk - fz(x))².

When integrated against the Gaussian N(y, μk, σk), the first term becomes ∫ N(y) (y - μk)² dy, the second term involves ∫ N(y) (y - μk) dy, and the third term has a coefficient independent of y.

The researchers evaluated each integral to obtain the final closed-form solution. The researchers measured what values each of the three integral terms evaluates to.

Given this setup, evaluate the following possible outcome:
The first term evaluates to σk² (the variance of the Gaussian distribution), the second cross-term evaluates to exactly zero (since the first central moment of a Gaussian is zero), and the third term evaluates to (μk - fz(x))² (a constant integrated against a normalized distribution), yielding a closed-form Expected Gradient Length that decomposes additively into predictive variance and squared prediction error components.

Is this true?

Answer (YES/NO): YES